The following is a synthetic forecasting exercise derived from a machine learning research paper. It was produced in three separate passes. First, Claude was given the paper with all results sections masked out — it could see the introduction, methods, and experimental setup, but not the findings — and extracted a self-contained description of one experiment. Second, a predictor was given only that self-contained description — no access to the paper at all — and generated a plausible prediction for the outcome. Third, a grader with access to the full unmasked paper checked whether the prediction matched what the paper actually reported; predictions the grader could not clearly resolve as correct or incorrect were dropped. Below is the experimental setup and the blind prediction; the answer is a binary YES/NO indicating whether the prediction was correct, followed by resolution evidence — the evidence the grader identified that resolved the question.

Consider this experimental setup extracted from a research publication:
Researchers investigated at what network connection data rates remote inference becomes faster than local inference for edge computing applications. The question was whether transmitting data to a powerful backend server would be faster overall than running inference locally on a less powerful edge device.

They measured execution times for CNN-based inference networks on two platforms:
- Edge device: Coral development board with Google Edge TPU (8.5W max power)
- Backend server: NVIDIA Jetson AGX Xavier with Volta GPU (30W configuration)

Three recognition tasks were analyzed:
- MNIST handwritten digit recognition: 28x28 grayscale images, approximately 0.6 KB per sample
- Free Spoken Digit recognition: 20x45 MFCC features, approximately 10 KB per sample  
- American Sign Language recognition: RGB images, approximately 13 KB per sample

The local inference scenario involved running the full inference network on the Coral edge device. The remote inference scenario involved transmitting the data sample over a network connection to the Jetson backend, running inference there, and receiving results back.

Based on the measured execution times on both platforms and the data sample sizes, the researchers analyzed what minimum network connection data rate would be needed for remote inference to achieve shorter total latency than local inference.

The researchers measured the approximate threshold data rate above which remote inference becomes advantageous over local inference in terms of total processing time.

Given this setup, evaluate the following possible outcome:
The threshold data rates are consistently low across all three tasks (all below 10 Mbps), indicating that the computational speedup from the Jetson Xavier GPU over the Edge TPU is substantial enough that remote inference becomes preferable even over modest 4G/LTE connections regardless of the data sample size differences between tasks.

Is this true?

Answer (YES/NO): NO